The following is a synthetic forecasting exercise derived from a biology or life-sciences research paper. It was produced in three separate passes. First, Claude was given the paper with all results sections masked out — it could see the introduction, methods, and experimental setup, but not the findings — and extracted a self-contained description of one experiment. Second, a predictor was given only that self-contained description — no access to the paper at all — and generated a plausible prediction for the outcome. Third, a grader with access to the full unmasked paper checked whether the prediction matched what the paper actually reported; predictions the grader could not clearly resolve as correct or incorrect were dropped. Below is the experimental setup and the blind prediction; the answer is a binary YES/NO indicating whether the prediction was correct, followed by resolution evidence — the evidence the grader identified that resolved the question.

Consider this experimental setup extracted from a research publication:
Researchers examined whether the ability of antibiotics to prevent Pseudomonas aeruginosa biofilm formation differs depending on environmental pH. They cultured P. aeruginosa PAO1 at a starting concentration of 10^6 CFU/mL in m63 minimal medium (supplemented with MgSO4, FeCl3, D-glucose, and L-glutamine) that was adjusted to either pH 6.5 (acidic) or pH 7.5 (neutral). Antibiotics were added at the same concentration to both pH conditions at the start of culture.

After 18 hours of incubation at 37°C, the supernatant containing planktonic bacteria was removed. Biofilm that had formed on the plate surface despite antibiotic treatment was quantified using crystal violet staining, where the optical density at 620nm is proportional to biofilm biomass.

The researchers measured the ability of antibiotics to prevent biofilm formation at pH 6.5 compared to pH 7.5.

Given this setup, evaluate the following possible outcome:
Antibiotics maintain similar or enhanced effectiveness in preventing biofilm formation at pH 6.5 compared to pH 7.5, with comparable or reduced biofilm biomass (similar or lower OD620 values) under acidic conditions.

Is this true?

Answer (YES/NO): NO